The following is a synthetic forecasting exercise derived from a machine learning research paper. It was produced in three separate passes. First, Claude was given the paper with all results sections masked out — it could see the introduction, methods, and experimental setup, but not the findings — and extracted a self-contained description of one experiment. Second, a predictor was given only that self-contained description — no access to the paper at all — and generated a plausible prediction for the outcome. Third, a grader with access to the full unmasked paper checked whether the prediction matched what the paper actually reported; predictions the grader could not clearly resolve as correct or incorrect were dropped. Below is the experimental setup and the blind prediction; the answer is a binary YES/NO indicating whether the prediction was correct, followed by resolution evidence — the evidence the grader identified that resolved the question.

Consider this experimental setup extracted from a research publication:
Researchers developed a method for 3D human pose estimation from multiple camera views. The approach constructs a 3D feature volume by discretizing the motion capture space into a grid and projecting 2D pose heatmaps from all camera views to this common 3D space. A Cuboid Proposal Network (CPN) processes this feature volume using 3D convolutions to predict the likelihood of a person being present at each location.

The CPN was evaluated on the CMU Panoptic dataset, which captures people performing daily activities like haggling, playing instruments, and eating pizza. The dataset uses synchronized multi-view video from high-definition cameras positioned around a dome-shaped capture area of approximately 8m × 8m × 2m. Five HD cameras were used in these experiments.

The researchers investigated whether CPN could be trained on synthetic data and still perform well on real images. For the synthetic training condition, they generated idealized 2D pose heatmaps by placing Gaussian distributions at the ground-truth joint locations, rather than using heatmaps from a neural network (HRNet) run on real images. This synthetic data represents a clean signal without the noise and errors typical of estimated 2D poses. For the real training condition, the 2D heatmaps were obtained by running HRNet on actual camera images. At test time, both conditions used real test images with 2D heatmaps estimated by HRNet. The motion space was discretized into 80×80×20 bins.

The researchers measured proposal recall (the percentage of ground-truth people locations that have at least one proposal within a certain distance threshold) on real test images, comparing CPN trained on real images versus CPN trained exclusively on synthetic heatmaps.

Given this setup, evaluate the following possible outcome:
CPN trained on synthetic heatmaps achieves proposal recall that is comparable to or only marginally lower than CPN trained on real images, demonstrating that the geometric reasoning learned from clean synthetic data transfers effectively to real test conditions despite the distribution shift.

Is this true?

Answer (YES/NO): YES